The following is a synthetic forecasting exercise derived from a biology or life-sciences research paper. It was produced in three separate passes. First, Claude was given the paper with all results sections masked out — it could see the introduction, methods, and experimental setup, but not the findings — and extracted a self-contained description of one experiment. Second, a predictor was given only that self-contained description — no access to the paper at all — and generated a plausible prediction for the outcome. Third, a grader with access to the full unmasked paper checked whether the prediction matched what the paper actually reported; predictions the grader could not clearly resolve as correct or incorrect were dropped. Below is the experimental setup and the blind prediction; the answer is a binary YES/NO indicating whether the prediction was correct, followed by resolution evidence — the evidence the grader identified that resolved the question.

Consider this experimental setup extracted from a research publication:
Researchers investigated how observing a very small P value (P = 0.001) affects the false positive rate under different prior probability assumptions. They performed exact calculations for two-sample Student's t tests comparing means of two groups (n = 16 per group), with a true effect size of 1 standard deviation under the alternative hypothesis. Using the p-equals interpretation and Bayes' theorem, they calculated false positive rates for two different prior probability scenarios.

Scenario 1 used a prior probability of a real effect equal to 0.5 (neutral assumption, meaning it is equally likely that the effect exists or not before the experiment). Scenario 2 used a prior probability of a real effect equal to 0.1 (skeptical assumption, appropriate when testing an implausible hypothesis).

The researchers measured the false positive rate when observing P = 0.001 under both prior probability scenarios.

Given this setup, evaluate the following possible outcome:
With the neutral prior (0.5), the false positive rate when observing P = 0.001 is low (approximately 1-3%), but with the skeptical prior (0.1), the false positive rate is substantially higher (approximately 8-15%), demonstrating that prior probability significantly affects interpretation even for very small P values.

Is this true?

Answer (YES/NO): YES